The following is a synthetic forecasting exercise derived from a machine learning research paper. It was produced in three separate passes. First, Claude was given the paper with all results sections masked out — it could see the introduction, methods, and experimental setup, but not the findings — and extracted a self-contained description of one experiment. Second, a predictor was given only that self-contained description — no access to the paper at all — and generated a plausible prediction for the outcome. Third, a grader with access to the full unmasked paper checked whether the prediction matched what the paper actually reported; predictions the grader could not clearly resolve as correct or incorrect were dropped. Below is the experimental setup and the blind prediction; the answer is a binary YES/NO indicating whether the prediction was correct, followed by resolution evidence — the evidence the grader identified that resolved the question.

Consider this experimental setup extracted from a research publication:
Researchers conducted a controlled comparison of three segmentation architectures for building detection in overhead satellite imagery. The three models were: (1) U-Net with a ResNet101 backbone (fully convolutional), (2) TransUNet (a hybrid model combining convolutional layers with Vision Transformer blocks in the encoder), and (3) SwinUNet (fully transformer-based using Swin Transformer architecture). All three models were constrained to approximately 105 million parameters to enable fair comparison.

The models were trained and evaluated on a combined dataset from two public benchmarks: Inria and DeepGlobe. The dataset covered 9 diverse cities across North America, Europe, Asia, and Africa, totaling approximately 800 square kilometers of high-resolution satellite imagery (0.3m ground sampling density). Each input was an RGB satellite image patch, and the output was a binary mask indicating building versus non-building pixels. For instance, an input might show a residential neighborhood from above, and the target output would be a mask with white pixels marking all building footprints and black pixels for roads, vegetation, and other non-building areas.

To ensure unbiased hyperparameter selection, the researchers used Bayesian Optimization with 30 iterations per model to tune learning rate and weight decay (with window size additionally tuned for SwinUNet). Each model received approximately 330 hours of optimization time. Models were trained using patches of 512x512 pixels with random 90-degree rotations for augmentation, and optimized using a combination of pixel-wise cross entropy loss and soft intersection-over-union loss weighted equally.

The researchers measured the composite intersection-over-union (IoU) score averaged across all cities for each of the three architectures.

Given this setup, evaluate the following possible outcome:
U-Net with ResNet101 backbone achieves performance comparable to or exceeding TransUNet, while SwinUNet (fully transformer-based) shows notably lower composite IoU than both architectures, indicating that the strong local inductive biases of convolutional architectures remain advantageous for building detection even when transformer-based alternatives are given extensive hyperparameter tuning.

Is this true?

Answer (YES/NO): NO